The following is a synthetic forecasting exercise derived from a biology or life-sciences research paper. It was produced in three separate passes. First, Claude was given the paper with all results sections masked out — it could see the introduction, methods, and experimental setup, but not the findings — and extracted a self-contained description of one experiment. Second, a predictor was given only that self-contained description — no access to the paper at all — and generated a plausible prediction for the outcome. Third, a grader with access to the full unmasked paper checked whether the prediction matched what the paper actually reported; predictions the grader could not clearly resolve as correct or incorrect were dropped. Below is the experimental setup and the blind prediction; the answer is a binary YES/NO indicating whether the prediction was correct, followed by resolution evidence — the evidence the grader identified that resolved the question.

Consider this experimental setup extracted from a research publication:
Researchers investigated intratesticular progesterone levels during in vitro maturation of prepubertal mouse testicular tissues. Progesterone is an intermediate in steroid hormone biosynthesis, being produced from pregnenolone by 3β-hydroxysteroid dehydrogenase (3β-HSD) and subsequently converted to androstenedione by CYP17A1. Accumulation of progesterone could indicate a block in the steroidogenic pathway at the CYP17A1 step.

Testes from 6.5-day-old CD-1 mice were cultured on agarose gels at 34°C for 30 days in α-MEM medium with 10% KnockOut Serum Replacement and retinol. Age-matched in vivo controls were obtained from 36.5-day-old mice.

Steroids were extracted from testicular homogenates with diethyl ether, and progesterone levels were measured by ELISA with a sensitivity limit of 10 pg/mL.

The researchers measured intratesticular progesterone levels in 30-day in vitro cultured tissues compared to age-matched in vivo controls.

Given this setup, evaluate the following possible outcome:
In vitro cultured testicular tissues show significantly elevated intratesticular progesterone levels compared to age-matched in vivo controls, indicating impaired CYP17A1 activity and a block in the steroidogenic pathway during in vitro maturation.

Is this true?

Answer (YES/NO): YES